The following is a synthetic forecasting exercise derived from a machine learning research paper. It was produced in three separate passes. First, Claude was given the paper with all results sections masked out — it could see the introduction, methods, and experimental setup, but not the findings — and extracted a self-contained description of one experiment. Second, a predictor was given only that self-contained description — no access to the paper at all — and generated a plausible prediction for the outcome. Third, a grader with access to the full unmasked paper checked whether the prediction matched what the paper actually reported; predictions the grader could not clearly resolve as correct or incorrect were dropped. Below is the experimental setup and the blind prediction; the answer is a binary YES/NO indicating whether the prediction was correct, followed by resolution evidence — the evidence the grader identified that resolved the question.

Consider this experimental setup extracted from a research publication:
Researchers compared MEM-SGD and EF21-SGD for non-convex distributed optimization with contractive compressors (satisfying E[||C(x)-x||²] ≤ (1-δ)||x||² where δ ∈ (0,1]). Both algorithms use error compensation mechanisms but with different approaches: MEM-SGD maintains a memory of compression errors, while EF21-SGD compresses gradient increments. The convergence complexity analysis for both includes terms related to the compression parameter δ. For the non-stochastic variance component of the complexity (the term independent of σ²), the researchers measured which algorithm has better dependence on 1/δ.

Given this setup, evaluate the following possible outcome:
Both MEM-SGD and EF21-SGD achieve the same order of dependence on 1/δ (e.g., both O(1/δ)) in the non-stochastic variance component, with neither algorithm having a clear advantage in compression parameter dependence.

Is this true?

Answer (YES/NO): YES